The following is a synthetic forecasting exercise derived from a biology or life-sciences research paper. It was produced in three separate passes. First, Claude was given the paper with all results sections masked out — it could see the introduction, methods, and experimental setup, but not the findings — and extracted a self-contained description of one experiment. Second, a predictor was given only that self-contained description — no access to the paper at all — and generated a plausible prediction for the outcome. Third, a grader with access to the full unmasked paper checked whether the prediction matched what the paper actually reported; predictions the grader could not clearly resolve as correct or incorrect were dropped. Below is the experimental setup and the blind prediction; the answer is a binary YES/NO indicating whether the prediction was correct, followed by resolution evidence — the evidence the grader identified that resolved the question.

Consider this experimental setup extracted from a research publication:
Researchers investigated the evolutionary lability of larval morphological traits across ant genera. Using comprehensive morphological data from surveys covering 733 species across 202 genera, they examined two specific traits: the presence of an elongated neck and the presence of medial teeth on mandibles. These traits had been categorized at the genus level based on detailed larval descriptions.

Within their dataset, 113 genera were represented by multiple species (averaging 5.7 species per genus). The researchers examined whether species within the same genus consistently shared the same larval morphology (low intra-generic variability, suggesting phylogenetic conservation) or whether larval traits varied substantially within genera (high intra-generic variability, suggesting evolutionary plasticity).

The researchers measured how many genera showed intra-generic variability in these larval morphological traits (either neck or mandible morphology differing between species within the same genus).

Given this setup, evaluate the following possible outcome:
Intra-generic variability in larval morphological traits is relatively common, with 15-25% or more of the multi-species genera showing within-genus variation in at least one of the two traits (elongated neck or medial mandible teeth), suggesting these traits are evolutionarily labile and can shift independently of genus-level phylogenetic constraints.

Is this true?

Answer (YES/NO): NO